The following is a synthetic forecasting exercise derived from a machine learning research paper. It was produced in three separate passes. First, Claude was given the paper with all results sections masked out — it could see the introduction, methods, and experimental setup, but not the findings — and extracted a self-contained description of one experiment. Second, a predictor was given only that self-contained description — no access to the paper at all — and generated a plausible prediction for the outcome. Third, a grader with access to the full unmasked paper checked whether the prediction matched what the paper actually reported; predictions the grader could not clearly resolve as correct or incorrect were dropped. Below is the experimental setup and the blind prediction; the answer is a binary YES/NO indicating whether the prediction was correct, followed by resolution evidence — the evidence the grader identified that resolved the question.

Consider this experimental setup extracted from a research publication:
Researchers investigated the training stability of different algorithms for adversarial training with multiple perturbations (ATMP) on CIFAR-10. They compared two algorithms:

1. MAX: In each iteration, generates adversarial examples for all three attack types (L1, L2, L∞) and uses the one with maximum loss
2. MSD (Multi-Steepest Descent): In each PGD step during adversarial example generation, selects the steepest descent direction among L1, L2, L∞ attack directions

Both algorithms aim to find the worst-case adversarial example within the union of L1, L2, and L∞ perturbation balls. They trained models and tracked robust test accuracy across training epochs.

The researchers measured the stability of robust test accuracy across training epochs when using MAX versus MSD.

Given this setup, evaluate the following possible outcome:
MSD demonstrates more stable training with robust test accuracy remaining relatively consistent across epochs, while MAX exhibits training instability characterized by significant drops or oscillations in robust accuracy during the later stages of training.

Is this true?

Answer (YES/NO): NO